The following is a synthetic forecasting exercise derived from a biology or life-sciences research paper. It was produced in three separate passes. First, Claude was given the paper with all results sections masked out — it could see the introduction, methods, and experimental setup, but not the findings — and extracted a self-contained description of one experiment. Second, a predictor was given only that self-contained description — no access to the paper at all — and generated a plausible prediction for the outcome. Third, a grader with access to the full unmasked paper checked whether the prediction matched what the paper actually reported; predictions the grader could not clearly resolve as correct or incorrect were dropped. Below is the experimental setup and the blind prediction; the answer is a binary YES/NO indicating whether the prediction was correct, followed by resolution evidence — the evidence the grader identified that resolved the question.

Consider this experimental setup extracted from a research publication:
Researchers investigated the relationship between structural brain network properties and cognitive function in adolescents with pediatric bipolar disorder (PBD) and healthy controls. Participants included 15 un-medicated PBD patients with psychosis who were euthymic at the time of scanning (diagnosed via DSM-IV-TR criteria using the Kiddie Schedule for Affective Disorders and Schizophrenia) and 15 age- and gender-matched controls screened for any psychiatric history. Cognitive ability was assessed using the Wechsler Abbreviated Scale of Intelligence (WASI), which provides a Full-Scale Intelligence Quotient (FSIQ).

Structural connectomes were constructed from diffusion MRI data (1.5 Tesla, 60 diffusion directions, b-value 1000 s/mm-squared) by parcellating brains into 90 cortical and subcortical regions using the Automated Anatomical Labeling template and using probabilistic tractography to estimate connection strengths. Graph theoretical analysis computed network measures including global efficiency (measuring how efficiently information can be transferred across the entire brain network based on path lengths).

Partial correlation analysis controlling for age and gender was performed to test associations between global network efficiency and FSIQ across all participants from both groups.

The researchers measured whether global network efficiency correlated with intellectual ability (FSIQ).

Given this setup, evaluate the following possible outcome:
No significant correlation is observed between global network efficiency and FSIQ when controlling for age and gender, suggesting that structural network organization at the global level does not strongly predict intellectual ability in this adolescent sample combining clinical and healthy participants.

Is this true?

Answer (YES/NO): YES